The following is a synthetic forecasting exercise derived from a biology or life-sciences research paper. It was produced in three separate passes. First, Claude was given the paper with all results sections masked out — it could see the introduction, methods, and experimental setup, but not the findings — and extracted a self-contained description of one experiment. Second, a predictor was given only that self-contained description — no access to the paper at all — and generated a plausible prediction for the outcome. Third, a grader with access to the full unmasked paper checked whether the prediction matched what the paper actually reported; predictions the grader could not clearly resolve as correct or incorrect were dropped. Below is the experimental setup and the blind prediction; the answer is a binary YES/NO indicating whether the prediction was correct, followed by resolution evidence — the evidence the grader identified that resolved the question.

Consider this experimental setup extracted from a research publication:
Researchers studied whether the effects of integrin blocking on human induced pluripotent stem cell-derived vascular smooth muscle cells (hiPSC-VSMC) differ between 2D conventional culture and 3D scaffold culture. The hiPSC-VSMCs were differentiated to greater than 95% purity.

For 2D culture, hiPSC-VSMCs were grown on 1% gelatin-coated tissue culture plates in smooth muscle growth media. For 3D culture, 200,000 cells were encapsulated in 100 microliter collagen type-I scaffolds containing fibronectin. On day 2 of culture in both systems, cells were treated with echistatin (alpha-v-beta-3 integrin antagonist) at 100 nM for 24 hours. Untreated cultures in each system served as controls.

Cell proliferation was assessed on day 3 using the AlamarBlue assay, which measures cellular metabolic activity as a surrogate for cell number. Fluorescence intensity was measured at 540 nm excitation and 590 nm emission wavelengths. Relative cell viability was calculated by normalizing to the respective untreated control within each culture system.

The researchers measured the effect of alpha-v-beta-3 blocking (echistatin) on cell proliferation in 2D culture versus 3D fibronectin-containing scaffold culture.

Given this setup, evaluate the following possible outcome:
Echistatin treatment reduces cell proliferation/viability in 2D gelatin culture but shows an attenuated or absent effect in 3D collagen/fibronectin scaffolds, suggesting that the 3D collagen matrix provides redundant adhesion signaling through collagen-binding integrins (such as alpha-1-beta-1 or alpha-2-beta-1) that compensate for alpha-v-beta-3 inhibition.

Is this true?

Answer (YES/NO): NO